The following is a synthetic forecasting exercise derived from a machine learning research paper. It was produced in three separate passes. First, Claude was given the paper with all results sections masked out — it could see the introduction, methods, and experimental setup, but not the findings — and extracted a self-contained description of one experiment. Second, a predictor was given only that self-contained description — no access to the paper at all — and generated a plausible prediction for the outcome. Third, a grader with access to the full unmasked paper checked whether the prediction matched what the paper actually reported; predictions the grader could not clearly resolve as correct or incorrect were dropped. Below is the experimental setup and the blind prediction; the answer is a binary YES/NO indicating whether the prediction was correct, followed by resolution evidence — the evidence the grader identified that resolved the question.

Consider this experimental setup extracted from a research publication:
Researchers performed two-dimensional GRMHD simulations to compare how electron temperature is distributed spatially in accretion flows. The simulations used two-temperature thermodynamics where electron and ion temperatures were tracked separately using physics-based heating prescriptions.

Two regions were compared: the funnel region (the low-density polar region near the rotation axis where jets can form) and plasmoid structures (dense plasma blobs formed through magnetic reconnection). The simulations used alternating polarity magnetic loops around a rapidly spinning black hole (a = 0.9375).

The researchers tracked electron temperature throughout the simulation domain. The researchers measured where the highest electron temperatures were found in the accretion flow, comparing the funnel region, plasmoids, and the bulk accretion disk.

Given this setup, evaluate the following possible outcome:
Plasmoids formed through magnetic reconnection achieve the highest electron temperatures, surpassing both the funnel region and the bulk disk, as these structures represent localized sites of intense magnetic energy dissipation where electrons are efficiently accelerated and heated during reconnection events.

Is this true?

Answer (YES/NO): NO